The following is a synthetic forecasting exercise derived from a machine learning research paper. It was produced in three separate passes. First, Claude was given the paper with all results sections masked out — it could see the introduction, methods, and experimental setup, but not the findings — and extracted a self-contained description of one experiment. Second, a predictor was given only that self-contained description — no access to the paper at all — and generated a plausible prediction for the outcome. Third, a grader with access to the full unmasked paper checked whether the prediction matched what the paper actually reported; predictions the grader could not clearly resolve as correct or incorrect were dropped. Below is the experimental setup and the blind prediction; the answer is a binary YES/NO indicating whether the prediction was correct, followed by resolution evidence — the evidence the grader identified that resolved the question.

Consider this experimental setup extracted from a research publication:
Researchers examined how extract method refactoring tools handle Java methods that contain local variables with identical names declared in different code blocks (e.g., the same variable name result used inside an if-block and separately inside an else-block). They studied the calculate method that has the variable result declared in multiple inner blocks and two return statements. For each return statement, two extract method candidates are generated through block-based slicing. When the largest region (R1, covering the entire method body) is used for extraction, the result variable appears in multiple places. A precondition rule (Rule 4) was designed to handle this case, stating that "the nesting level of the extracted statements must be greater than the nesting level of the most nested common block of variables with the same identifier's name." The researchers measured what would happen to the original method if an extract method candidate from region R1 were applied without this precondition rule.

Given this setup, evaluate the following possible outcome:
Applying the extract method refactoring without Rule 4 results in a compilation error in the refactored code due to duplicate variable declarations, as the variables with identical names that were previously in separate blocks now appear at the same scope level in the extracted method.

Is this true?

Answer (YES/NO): NO